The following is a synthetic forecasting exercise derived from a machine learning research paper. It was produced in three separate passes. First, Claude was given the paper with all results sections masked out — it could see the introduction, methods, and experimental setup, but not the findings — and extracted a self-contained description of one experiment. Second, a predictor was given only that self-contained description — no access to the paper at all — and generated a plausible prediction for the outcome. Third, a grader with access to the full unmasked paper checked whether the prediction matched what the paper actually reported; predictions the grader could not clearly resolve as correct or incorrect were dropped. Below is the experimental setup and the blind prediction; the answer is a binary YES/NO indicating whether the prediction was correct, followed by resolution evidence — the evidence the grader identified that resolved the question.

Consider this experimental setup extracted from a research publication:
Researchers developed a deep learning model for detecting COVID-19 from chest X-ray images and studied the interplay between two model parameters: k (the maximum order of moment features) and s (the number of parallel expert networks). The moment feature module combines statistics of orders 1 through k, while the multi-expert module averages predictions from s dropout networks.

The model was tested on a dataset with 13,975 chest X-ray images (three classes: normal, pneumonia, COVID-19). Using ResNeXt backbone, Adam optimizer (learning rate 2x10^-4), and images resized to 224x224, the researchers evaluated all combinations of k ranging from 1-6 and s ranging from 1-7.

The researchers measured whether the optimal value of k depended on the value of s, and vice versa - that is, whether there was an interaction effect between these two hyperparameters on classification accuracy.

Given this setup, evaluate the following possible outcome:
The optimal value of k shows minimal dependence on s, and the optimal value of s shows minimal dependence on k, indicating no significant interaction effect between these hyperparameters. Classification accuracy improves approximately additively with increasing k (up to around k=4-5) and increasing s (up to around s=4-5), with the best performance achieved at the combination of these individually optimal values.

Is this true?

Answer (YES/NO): YES